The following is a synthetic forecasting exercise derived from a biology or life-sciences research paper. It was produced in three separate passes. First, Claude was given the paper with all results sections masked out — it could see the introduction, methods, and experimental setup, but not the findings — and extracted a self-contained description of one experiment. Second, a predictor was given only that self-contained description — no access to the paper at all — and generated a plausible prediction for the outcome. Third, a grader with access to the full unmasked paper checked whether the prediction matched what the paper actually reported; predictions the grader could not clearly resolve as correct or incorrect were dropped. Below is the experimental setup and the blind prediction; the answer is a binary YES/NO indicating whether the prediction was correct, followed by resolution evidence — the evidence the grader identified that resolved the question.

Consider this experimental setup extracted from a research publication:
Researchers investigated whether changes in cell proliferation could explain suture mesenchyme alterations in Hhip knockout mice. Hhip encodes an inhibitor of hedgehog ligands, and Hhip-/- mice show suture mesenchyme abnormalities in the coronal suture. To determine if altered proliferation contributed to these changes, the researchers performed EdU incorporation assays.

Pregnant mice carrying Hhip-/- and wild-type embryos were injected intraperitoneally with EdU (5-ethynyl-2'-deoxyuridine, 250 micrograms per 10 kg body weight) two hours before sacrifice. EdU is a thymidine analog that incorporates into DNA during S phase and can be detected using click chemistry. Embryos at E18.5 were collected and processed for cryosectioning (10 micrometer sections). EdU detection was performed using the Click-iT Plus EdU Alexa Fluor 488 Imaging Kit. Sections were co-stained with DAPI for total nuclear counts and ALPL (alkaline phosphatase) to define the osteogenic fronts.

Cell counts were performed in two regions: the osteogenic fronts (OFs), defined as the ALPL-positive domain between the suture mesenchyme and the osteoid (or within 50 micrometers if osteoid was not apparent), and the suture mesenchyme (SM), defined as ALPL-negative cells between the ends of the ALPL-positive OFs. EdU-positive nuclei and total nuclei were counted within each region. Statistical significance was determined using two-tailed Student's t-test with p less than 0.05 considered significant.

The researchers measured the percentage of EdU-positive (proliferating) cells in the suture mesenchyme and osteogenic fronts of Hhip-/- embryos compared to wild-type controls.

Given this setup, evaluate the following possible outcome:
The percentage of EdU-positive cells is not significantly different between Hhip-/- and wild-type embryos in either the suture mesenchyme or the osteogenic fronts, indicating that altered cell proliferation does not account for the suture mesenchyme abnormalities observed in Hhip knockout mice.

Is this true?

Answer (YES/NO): YES